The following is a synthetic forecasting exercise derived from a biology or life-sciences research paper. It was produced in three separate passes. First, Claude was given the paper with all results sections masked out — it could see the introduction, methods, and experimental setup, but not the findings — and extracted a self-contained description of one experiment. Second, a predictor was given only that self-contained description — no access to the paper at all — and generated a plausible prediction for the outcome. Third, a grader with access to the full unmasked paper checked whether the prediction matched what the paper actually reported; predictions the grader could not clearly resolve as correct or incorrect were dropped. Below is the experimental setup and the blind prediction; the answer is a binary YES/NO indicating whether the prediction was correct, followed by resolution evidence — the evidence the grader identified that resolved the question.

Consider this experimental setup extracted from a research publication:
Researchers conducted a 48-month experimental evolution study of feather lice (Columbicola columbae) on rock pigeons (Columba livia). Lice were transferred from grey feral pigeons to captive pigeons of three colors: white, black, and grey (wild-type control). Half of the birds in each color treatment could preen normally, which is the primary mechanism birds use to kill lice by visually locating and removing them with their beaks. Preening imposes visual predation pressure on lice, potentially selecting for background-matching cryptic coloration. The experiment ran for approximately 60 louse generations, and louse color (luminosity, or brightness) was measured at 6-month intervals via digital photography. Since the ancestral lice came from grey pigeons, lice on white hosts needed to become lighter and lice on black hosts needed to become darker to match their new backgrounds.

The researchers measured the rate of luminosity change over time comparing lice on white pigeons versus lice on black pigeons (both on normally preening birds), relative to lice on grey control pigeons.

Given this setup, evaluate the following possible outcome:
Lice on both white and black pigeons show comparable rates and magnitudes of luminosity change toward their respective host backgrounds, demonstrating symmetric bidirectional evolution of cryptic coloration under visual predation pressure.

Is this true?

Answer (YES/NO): NO